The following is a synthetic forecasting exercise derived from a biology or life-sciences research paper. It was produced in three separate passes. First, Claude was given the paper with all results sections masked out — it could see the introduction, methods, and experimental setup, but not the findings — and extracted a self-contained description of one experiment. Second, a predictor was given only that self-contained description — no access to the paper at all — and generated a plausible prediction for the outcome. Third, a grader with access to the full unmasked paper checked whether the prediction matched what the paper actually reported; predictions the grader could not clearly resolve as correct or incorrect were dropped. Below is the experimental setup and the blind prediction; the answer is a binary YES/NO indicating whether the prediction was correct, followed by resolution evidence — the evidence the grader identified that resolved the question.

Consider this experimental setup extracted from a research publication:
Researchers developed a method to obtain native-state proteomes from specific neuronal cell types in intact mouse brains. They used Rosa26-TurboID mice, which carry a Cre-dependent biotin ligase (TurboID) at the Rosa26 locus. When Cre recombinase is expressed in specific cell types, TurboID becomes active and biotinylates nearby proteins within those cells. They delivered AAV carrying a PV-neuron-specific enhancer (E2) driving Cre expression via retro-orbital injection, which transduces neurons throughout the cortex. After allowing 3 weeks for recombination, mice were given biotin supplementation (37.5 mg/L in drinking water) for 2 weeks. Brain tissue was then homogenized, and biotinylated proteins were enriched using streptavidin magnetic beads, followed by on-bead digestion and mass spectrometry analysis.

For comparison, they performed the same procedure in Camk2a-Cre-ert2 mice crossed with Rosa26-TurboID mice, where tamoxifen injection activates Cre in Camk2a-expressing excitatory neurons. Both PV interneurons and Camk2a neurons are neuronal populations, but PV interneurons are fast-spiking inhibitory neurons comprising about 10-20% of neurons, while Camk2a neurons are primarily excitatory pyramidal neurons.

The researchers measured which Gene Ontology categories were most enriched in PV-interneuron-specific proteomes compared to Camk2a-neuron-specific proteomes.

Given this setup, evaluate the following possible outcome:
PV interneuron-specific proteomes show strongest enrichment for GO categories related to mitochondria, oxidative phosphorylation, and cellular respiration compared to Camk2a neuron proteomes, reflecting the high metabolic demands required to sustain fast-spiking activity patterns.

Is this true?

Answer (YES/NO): NO